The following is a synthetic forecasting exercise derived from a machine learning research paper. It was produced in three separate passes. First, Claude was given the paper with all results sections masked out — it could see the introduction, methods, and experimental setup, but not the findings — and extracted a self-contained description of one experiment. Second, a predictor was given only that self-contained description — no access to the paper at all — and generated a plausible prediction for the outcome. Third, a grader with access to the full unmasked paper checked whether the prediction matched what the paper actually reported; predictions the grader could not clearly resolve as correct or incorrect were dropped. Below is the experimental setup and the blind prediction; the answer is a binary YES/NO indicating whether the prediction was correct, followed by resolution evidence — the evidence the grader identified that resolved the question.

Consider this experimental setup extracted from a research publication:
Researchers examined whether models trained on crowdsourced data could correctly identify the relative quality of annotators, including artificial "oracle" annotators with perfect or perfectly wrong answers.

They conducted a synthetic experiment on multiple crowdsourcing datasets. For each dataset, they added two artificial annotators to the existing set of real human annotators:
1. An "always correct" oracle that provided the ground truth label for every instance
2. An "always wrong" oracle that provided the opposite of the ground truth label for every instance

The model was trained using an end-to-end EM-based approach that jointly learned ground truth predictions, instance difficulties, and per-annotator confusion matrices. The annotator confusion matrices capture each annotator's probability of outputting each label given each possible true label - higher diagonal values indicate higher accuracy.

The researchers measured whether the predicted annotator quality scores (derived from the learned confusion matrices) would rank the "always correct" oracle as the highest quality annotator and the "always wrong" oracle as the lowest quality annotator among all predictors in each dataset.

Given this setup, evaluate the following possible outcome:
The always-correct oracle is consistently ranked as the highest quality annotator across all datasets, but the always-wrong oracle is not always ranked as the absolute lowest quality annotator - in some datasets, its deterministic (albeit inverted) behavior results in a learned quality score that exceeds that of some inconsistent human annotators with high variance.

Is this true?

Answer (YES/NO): NO